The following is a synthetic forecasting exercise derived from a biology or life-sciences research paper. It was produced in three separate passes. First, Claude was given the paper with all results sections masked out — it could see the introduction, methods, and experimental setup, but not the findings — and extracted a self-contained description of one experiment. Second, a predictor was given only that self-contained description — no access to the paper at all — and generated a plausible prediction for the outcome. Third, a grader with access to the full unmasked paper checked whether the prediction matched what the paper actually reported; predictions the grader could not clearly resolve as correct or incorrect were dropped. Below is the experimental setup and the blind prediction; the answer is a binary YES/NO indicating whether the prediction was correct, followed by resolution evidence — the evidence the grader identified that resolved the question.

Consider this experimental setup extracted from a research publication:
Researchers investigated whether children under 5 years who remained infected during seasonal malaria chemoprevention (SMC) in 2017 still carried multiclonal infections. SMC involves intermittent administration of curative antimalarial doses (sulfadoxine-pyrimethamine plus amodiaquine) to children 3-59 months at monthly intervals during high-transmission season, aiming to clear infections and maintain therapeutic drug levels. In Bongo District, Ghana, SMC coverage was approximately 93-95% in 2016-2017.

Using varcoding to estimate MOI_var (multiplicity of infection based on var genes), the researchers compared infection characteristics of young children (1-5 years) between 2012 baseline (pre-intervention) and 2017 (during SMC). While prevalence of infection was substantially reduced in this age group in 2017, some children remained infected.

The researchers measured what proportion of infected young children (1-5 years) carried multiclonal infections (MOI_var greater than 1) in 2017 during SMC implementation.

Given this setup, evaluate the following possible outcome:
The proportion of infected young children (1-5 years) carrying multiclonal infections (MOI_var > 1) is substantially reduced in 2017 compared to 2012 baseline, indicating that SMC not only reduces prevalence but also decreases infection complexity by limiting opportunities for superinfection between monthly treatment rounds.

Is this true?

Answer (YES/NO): NO